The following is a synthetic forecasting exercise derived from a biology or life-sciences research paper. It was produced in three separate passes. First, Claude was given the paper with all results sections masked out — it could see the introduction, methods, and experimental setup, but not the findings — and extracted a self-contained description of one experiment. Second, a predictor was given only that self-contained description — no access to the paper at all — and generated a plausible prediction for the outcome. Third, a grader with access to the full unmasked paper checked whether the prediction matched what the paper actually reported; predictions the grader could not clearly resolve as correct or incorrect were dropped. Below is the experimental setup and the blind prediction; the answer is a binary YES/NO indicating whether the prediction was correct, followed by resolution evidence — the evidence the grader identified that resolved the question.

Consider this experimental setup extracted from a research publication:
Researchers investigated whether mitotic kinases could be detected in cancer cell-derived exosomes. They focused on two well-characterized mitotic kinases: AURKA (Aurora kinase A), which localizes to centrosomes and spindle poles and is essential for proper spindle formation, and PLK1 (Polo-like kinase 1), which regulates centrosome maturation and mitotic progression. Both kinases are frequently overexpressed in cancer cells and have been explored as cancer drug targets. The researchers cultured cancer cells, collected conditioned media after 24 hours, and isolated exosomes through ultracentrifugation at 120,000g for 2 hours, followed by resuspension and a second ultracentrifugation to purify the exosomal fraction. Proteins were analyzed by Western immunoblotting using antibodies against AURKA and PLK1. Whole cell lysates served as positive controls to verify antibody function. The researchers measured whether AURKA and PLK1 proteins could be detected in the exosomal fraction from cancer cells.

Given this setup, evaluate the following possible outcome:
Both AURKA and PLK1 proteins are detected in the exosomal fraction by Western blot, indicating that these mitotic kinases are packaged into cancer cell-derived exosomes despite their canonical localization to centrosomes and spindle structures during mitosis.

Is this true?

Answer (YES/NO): NO